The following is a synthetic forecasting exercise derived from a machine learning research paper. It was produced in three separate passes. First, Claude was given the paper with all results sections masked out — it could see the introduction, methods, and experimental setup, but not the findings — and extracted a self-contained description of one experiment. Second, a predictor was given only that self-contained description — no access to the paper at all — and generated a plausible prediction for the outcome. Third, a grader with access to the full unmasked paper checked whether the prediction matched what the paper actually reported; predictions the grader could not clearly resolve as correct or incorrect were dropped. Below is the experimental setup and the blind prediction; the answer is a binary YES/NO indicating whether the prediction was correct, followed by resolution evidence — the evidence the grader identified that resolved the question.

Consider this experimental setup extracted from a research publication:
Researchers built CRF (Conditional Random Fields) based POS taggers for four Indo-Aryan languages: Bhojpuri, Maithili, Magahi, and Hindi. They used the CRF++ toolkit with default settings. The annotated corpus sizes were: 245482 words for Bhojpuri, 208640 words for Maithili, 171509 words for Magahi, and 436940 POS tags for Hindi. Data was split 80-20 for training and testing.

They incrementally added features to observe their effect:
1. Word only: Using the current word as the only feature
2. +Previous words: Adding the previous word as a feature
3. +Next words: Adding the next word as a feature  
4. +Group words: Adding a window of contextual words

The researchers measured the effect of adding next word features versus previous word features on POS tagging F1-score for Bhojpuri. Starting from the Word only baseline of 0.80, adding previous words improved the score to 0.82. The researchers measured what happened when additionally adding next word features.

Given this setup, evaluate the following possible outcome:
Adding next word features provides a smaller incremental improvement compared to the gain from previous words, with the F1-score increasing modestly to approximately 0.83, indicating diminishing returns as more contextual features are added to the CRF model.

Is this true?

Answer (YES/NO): NO